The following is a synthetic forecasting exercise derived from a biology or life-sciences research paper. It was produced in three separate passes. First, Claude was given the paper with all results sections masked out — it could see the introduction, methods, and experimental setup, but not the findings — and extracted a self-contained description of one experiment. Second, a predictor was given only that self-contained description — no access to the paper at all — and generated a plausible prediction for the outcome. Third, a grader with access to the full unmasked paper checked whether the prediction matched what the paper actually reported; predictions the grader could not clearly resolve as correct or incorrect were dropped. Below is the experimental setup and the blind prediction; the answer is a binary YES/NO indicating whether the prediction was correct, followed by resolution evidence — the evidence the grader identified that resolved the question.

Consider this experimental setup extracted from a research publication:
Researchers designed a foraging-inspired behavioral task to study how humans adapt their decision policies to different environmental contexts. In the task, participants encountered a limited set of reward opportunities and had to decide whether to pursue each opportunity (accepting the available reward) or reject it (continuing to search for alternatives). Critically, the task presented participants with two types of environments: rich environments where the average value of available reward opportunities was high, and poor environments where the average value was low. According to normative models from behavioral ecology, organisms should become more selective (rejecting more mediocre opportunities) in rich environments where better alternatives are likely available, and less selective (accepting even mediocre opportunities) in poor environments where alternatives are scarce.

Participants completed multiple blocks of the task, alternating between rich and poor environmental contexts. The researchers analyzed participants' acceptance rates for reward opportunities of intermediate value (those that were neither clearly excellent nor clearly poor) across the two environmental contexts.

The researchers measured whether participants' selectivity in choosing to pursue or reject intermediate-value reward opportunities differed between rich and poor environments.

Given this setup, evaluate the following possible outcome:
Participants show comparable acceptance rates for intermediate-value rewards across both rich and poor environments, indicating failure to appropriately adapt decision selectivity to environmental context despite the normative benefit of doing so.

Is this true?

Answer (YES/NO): NO